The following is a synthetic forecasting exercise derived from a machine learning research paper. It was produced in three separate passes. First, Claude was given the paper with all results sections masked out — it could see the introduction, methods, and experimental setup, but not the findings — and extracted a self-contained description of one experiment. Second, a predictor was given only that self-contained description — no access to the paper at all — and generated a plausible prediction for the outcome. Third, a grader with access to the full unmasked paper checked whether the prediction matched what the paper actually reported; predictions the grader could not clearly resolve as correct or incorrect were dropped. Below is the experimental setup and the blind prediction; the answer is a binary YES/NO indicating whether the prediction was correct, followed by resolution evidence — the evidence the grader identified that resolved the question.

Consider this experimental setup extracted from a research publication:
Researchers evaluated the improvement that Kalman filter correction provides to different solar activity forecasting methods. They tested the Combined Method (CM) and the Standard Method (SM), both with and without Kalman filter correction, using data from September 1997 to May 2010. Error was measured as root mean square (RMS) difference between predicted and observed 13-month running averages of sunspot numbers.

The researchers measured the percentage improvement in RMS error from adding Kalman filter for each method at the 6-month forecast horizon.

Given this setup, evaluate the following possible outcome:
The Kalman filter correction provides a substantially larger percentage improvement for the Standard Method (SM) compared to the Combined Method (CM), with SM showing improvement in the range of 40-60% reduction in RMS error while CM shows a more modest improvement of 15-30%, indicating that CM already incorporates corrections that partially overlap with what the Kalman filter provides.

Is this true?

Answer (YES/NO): NO